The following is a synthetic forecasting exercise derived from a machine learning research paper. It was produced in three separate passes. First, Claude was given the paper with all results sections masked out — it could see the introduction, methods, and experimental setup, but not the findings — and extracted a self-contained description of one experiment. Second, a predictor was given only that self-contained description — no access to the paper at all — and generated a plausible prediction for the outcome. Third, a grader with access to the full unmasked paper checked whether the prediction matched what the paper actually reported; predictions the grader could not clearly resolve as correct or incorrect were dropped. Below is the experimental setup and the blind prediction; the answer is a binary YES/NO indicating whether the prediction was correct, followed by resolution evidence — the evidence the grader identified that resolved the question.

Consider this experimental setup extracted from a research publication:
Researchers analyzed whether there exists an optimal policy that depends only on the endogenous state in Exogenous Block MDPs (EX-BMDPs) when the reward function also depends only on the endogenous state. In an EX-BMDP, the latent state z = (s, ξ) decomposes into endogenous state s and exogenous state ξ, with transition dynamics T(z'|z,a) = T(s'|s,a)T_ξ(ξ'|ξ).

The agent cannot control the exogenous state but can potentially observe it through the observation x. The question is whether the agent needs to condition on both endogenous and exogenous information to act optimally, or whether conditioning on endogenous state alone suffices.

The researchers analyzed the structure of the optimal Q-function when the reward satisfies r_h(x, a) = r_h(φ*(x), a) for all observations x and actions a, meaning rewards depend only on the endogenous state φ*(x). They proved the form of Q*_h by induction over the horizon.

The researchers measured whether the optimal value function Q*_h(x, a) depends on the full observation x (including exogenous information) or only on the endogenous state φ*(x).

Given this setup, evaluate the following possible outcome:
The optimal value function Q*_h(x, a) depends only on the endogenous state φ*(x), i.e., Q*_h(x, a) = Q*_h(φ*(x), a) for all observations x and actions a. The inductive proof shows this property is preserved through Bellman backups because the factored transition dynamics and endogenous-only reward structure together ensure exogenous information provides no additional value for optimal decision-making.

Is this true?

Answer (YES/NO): YES